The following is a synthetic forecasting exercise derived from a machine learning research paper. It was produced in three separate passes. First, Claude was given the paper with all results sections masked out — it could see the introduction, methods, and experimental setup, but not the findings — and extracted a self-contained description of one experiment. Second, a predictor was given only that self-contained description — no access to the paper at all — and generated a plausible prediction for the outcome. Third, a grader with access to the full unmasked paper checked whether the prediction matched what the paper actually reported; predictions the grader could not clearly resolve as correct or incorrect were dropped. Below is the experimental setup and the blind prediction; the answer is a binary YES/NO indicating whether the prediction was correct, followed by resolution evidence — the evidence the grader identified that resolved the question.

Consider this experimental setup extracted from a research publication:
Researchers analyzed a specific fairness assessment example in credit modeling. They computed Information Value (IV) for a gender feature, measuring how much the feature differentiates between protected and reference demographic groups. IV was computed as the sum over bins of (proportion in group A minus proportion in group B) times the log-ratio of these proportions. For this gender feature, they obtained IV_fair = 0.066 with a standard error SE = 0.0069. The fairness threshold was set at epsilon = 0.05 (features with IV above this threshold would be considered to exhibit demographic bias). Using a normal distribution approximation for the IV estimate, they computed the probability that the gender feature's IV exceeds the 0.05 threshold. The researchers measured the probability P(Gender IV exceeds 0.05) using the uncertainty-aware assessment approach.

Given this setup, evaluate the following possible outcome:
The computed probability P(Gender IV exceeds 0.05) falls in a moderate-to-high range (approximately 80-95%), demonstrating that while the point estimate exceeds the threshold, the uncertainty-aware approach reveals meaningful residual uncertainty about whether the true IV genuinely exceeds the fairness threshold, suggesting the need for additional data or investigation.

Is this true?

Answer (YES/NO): NO